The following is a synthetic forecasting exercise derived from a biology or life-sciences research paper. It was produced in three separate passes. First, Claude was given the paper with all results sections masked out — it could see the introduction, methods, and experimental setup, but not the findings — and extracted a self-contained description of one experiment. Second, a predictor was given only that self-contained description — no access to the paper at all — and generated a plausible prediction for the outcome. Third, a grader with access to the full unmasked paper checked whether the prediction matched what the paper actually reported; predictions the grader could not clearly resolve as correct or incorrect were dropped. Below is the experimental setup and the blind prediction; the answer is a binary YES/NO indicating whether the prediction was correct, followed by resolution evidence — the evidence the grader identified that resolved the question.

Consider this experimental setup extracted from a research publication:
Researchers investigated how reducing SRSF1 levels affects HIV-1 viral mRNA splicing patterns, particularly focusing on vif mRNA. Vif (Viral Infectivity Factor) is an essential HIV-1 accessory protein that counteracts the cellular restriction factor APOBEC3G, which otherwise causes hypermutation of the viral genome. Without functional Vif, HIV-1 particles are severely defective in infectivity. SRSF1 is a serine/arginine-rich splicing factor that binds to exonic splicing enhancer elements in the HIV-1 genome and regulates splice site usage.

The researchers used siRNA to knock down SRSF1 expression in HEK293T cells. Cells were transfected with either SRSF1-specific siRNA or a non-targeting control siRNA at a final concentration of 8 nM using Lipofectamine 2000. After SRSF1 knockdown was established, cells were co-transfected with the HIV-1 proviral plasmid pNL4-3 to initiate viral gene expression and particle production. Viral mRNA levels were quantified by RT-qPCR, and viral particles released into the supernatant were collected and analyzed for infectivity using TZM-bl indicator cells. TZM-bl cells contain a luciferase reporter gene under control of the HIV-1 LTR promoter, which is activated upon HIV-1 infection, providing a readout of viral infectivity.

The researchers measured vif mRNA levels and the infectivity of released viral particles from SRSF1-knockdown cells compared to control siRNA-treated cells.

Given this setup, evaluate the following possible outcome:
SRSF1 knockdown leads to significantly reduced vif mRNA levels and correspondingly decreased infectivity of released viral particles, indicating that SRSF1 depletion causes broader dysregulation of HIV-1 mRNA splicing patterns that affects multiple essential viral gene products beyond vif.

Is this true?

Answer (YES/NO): NO